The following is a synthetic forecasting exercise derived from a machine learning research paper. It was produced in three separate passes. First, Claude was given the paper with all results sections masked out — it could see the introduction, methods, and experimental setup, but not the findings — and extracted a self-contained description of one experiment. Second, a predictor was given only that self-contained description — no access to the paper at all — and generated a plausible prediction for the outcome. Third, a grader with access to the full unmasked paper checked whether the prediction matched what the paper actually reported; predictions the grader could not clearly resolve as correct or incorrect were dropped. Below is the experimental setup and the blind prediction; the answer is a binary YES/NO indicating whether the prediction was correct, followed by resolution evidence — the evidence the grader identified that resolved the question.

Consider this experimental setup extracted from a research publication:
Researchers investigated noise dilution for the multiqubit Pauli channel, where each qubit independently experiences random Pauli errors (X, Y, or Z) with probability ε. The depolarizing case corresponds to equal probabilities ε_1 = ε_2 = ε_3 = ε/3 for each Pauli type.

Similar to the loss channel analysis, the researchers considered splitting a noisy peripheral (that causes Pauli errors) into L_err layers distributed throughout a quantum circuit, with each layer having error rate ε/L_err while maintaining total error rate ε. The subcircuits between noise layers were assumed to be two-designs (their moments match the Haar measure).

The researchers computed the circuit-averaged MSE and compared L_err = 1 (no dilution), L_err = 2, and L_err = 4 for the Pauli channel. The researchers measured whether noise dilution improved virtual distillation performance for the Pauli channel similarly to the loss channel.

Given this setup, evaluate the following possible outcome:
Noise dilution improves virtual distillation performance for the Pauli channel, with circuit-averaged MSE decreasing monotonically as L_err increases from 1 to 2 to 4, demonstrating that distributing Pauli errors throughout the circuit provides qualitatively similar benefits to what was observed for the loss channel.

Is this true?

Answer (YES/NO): YES